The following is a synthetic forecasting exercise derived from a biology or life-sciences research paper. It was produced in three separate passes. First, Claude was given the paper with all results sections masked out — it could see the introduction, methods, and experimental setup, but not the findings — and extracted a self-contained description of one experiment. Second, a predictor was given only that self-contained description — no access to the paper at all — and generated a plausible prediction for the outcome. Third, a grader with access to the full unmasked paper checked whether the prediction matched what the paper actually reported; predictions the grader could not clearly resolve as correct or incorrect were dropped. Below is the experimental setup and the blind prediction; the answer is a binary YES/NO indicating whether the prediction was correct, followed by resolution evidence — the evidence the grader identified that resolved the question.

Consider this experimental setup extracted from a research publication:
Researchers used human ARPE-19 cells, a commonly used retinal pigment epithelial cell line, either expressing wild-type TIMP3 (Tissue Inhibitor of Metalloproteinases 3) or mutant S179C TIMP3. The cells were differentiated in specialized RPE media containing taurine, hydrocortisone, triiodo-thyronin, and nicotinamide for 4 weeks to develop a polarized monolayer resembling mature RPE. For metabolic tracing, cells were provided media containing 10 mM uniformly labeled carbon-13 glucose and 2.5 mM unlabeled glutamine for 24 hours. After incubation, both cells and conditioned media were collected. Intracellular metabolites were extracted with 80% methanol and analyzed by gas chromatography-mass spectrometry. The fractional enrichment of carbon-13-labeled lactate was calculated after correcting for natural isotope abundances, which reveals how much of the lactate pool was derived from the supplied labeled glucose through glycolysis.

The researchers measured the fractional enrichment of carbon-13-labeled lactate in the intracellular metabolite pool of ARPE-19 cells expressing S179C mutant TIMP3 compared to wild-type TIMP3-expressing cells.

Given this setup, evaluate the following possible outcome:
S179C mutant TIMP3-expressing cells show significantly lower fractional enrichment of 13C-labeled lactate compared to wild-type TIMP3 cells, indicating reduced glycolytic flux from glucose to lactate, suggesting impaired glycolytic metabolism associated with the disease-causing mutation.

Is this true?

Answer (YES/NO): NO